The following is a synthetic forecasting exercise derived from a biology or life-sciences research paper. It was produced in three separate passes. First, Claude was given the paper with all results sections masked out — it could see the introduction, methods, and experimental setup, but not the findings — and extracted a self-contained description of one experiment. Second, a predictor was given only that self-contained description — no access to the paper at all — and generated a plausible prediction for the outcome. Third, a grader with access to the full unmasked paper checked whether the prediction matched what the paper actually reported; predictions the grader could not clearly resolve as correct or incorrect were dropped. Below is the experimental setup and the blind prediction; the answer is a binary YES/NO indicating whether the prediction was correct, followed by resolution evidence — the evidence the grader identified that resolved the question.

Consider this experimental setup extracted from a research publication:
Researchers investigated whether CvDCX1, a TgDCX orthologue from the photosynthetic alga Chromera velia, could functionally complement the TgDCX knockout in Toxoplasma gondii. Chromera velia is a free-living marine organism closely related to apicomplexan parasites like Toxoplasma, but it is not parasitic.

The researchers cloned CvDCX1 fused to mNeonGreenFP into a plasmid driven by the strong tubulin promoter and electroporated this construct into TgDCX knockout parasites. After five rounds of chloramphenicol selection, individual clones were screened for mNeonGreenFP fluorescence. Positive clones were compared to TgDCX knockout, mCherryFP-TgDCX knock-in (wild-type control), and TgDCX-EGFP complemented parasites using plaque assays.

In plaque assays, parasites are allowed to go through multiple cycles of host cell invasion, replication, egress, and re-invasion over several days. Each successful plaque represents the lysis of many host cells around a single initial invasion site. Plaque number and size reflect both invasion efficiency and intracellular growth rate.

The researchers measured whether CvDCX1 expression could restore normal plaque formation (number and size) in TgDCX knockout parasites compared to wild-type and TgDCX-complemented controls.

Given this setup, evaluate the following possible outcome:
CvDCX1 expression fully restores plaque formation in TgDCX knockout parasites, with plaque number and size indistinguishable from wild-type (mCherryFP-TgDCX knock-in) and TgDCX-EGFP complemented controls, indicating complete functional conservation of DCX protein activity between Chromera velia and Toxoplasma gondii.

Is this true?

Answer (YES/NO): NO